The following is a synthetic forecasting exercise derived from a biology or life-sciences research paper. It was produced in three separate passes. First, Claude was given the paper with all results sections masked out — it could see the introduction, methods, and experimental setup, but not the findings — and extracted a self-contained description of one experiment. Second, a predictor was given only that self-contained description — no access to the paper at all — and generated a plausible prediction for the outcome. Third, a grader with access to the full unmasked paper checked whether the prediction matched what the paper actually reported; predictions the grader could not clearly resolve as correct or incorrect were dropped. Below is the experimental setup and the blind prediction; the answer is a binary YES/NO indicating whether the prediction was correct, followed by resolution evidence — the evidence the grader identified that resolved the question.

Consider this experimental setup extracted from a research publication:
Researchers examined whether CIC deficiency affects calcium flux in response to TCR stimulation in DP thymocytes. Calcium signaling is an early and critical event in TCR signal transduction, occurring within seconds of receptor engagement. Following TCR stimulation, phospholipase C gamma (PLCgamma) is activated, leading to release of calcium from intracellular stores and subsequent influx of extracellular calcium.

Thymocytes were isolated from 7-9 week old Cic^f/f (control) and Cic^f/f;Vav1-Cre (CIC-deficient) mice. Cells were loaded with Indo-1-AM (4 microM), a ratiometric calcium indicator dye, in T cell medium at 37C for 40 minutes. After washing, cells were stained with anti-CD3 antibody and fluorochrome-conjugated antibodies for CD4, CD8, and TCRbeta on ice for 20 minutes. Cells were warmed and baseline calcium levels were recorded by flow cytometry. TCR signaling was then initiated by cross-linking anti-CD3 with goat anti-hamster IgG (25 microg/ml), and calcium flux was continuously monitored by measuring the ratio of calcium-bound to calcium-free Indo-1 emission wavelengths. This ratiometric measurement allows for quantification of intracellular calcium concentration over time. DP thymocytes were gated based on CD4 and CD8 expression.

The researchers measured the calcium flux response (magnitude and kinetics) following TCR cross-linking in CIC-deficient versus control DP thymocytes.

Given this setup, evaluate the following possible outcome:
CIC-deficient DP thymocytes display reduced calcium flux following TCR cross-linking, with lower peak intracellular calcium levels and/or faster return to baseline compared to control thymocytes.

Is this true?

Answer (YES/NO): YES